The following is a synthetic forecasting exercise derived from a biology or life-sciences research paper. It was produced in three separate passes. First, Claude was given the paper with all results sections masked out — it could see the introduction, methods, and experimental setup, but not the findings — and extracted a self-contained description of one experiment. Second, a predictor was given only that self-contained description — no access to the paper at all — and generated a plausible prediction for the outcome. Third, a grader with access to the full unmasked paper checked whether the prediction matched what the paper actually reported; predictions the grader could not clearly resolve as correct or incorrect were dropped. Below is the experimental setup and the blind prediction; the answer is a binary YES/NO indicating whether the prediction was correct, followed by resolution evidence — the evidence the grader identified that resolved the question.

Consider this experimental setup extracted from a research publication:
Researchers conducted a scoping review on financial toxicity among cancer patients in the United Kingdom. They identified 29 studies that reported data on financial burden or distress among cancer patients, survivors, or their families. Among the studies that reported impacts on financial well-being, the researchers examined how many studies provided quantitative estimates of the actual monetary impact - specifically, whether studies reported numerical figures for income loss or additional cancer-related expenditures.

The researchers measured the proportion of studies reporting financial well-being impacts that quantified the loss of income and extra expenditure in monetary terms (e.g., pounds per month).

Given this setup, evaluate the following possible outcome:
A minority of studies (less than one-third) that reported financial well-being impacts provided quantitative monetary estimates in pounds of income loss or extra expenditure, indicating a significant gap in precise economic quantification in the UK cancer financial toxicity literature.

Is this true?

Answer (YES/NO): YES